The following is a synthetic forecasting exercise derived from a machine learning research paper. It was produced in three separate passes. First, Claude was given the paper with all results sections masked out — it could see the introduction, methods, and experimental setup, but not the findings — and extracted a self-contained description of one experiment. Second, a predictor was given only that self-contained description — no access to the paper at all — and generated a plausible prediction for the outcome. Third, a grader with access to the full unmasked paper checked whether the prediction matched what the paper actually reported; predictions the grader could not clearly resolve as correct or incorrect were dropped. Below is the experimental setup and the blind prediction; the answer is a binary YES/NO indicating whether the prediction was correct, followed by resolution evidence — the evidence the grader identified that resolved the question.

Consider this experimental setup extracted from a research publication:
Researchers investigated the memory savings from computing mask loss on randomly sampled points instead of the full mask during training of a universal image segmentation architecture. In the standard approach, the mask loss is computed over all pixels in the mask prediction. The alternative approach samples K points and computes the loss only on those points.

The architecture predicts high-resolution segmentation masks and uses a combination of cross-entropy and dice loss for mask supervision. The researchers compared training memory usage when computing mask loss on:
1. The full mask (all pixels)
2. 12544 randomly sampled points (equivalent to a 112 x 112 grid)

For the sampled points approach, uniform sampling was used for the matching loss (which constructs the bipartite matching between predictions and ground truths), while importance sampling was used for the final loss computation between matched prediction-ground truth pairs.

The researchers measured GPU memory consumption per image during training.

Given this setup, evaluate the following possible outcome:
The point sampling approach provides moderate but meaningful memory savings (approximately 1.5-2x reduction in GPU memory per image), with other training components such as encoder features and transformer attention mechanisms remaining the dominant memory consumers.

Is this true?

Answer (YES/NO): NO